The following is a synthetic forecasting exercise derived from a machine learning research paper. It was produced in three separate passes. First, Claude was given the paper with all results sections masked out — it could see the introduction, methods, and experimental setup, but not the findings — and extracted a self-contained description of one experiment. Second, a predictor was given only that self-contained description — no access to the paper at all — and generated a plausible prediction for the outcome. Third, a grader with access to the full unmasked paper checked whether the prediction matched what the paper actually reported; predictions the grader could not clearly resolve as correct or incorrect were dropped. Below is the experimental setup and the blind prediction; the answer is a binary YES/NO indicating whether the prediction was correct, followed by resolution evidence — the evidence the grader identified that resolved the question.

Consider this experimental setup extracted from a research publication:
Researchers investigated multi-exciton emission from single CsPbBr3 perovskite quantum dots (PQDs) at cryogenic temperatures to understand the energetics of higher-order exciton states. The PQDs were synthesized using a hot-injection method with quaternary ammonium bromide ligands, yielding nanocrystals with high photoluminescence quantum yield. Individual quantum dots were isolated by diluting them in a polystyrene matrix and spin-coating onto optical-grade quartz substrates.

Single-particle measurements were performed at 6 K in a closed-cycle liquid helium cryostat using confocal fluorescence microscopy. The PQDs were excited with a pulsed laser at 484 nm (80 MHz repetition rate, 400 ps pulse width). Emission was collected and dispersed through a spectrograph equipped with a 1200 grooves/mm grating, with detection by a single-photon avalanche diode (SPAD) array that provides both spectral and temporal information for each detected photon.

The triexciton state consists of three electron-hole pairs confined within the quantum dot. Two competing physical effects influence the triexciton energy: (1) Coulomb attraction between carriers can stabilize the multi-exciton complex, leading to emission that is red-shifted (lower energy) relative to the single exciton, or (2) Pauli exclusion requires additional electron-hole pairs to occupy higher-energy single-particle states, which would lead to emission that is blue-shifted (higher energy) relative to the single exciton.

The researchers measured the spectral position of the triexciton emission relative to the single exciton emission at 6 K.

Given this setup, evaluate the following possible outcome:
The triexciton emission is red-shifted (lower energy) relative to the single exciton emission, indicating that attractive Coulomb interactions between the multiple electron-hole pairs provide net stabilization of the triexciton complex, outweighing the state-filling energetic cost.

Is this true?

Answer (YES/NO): NO